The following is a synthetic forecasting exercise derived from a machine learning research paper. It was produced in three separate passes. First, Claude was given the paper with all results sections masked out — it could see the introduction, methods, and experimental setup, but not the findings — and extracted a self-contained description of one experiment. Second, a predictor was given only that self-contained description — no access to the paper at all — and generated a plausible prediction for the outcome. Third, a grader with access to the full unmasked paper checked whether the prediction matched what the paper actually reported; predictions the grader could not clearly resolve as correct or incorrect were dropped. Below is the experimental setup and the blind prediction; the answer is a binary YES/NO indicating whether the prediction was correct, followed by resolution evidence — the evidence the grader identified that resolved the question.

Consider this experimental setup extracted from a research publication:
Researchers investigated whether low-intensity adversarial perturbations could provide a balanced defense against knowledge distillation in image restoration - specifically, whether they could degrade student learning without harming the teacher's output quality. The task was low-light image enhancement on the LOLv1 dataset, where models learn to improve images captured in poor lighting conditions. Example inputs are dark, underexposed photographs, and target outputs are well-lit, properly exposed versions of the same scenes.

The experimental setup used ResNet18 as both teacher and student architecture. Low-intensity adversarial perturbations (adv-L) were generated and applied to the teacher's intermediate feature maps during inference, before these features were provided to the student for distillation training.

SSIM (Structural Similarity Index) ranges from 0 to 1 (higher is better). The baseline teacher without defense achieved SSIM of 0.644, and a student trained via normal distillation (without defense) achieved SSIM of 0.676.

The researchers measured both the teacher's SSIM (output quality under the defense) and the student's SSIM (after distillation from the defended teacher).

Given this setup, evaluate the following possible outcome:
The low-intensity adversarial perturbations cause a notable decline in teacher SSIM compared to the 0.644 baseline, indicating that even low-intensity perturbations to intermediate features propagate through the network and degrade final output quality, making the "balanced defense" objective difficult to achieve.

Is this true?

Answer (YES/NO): YES